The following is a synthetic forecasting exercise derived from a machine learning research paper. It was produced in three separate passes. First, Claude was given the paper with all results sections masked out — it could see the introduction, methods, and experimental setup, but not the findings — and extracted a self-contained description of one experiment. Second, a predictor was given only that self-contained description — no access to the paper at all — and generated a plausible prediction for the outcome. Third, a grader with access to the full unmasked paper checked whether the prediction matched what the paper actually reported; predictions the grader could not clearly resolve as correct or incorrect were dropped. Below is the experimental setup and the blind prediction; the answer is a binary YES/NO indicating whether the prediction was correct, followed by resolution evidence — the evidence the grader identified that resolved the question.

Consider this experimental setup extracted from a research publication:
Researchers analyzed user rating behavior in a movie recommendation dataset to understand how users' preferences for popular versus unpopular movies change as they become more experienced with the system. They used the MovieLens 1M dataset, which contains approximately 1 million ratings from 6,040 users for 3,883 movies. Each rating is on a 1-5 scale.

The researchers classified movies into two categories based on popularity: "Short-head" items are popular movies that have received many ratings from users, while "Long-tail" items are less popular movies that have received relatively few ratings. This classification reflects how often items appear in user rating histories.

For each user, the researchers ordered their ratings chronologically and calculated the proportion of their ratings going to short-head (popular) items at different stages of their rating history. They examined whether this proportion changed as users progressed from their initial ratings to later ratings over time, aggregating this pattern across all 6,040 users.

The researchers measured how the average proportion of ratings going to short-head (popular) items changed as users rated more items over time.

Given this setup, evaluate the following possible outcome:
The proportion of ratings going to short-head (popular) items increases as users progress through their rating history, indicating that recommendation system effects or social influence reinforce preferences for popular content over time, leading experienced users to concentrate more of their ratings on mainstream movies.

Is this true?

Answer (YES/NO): NO